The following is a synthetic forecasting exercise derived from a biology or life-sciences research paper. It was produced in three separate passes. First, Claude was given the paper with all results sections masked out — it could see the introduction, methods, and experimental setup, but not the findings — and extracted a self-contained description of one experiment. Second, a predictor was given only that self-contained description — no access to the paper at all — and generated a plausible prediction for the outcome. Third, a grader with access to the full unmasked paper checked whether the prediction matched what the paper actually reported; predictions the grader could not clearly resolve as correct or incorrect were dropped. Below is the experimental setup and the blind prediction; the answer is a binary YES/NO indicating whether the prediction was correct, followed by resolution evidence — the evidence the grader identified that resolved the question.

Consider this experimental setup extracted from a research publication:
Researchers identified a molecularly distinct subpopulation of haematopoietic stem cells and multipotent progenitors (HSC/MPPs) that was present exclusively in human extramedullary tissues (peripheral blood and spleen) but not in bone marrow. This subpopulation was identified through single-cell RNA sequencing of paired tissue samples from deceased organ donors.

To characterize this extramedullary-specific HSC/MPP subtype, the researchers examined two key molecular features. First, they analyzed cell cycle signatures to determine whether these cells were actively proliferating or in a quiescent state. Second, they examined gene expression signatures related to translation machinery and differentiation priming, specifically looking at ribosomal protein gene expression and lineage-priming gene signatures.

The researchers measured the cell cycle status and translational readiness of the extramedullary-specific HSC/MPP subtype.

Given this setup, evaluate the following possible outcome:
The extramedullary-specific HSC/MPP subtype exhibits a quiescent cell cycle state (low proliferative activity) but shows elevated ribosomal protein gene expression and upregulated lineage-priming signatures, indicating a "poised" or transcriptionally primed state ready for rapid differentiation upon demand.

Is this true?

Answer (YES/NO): YES